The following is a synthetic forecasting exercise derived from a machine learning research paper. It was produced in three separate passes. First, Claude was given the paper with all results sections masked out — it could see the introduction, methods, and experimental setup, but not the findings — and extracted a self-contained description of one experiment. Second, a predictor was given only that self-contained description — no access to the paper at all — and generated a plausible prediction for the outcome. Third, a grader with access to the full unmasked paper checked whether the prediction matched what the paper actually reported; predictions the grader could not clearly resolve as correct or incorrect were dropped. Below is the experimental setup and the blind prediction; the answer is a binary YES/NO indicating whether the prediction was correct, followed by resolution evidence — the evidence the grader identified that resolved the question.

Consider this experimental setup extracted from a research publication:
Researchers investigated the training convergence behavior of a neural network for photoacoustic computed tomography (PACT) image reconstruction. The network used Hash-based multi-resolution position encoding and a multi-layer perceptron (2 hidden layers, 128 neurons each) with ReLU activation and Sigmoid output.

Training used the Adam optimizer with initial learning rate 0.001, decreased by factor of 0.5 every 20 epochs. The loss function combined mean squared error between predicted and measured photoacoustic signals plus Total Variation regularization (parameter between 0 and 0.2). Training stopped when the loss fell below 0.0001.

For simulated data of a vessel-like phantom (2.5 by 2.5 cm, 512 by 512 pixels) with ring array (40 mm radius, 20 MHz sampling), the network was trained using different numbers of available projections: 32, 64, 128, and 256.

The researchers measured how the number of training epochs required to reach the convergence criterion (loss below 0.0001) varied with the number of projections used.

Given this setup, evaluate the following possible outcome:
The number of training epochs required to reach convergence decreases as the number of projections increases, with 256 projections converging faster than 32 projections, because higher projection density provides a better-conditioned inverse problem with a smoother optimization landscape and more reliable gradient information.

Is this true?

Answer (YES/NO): YES